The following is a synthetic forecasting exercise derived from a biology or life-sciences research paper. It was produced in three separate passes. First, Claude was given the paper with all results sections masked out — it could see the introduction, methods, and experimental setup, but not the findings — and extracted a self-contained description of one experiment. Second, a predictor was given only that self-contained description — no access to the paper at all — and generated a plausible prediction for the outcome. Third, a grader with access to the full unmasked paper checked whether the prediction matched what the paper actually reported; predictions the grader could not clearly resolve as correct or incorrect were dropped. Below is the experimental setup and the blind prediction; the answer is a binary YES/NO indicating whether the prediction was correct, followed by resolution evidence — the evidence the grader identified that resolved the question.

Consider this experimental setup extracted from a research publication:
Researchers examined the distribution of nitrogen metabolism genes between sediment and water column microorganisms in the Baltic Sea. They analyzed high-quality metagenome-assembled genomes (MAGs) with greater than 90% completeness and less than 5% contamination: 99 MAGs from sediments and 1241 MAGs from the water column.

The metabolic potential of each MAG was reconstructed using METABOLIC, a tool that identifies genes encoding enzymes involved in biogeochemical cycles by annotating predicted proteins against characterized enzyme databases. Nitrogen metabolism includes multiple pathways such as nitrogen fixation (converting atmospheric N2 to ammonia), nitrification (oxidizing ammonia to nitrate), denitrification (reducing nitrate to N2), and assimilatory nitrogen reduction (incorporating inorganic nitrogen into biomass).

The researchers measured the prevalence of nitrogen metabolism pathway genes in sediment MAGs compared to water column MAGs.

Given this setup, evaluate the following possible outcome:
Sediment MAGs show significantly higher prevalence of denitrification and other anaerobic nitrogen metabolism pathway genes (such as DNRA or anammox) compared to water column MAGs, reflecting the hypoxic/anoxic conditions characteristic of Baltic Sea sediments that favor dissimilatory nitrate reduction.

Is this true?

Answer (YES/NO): YES